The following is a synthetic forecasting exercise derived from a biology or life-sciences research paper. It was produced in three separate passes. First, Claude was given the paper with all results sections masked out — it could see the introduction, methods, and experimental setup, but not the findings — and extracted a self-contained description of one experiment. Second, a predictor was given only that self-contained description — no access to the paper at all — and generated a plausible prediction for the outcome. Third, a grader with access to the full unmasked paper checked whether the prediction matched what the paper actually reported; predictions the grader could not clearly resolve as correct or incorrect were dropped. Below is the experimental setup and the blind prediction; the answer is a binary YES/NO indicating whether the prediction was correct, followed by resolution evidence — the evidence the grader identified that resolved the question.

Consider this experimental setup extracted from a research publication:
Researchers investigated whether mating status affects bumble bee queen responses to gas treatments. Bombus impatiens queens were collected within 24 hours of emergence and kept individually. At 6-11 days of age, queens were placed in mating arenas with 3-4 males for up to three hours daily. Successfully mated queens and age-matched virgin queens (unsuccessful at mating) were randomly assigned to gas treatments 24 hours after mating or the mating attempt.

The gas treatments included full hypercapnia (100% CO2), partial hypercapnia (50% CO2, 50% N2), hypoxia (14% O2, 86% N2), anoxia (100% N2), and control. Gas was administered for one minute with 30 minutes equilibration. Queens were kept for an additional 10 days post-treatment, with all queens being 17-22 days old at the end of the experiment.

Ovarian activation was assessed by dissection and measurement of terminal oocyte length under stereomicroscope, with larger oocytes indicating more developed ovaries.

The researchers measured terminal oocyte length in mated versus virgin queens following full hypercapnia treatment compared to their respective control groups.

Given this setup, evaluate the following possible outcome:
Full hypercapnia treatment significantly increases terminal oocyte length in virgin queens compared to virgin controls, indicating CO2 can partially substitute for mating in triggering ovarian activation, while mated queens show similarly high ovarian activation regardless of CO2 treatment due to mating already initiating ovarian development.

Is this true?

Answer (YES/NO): NO